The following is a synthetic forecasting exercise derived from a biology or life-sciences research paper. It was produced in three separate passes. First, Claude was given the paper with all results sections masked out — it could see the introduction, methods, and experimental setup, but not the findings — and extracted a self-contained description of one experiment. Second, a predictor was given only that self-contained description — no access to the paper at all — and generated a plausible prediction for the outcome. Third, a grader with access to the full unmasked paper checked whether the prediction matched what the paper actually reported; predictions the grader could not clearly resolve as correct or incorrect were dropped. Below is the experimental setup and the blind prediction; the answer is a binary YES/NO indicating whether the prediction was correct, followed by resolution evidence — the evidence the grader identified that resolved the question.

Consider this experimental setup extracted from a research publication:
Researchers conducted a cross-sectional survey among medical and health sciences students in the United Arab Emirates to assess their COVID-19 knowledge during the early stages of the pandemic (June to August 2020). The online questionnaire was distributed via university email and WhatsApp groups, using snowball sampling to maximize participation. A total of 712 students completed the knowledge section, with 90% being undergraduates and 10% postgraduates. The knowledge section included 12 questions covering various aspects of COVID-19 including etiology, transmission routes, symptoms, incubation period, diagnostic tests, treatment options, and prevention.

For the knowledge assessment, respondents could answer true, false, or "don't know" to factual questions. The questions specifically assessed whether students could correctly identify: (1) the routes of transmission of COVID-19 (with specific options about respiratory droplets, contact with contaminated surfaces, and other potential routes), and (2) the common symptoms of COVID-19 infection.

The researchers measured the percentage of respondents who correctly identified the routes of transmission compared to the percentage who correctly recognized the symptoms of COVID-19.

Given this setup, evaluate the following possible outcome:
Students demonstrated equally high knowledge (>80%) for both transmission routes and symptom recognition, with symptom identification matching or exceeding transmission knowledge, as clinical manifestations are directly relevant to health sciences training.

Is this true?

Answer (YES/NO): NO